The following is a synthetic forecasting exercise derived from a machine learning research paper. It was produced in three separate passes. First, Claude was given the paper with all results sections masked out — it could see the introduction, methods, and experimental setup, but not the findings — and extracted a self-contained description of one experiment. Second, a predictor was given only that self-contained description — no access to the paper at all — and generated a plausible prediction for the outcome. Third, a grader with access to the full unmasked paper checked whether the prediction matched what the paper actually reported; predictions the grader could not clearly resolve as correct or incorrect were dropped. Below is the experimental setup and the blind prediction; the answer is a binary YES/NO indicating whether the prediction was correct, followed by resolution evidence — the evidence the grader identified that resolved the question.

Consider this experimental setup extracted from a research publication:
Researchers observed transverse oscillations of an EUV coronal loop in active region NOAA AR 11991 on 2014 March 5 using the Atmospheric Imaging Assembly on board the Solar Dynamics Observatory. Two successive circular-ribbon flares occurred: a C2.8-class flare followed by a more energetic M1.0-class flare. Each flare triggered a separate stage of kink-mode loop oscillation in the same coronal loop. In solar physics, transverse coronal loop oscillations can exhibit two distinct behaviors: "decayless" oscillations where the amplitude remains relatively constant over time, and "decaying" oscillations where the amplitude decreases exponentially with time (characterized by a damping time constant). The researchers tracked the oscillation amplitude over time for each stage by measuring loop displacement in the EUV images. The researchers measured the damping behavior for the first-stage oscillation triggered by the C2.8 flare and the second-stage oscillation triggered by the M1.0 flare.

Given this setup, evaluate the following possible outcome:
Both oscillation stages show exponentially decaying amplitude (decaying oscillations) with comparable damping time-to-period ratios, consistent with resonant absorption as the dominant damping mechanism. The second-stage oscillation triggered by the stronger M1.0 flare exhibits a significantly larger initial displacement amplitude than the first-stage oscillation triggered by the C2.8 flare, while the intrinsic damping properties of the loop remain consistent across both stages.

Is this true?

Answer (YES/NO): NO